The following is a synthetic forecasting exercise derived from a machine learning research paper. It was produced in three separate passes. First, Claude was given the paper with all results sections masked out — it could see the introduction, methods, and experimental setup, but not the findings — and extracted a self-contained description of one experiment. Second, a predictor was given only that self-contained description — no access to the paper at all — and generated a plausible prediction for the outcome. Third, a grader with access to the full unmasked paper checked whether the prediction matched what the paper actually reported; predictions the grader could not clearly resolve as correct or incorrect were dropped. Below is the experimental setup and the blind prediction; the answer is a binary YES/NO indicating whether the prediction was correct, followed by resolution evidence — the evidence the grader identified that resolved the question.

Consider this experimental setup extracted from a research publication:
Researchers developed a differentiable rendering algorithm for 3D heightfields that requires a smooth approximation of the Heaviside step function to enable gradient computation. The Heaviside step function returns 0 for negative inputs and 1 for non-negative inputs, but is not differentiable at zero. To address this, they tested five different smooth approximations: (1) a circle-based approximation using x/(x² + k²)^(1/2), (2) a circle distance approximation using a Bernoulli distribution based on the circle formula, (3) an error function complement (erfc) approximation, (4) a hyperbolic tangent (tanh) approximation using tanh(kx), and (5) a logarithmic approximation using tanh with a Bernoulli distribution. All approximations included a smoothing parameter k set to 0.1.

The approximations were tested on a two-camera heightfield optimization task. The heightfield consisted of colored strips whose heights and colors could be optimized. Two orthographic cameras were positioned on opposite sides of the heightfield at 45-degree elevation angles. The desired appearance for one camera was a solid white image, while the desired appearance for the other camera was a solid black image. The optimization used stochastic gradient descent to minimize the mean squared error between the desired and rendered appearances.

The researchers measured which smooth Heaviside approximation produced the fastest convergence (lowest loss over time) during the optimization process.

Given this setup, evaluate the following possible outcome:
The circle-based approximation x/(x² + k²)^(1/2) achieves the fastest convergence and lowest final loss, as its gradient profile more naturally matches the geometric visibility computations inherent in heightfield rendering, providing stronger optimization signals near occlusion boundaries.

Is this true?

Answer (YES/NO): NO